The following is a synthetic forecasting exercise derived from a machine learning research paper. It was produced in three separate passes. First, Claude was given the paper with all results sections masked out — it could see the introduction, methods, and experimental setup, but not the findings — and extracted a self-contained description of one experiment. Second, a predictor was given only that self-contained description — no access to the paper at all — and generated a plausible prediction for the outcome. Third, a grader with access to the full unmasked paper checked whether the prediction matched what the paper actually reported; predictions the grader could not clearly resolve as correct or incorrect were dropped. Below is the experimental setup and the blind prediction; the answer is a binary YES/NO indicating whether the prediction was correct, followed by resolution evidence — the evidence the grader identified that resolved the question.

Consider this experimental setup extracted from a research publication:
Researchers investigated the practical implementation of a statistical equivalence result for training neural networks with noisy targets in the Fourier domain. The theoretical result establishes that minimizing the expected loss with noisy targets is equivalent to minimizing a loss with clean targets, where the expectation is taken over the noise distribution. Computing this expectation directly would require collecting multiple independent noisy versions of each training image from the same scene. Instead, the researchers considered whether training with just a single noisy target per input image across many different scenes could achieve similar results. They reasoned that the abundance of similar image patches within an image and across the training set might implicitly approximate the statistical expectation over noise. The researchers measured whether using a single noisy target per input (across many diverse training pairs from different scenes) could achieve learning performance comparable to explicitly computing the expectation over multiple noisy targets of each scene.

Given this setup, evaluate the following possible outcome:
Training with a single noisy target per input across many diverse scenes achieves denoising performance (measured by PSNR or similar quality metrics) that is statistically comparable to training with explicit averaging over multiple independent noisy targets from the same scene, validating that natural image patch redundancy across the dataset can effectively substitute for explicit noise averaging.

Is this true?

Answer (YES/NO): YES